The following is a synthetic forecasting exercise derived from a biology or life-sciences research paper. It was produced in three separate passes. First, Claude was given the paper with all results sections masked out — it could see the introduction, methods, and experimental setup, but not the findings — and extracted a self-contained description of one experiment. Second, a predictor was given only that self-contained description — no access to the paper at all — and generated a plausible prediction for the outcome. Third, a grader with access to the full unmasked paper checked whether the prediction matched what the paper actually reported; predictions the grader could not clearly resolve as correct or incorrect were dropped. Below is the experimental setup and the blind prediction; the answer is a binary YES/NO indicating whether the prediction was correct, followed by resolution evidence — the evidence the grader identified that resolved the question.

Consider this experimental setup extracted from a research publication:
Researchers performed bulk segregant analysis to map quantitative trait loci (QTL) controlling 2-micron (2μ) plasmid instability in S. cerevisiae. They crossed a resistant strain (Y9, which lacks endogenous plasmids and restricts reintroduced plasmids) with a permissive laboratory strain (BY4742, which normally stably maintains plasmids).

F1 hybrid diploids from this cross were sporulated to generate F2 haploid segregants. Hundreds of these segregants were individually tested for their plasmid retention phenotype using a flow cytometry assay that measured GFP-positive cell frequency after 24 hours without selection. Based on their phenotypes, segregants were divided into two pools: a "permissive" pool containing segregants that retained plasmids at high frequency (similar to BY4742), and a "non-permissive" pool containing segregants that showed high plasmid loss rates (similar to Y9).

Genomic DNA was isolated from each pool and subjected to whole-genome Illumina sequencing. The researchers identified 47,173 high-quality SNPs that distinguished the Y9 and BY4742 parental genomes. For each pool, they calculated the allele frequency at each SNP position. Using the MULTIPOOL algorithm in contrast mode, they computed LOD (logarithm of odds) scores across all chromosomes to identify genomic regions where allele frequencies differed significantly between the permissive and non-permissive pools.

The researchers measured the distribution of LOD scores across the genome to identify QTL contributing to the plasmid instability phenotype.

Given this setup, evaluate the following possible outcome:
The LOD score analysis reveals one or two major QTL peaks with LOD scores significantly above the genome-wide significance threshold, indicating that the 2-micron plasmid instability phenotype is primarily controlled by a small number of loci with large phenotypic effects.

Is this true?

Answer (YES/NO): YES